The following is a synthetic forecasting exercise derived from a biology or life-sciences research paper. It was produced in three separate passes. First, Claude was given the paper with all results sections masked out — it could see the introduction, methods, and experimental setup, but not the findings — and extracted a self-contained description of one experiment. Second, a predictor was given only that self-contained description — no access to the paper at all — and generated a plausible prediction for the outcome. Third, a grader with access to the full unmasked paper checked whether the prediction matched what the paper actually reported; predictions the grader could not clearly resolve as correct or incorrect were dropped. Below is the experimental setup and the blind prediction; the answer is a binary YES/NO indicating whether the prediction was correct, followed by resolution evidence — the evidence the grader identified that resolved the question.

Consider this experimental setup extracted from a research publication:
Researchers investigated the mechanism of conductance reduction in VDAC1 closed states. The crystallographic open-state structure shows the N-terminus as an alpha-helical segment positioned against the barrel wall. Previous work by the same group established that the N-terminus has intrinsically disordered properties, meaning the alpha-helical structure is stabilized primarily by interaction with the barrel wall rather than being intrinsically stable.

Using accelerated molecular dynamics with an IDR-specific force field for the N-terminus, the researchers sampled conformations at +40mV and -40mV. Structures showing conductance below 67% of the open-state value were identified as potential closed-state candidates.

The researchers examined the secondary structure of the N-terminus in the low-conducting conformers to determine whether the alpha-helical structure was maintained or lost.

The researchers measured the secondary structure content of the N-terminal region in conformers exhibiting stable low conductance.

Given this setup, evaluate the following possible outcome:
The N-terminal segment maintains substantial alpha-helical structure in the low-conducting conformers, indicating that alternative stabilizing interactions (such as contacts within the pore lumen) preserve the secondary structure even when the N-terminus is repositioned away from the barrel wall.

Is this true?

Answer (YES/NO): NO